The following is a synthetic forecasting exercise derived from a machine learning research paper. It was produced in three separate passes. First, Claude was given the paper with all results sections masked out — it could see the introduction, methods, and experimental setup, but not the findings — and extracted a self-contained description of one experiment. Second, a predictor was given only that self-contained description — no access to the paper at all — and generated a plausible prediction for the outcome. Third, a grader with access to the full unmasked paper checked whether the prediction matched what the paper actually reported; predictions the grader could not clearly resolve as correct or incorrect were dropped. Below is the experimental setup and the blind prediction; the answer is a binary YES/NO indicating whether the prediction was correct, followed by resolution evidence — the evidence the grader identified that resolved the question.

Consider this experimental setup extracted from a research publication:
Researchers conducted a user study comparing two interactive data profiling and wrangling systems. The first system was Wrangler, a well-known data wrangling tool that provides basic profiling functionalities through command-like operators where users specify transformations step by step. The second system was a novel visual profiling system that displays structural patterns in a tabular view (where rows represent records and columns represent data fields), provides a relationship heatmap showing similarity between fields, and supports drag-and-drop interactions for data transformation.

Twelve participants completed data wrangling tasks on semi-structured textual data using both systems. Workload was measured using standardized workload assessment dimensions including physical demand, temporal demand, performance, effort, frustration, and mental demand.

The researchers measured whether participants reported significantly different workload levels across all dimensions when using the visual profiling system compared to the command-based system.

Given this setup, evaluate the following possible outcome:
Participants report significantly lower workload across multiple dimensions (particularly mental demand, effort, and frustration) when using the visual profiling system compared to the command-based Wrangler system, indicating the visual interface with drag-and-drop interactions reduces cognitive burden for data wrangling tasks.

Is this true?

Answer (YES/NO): NO